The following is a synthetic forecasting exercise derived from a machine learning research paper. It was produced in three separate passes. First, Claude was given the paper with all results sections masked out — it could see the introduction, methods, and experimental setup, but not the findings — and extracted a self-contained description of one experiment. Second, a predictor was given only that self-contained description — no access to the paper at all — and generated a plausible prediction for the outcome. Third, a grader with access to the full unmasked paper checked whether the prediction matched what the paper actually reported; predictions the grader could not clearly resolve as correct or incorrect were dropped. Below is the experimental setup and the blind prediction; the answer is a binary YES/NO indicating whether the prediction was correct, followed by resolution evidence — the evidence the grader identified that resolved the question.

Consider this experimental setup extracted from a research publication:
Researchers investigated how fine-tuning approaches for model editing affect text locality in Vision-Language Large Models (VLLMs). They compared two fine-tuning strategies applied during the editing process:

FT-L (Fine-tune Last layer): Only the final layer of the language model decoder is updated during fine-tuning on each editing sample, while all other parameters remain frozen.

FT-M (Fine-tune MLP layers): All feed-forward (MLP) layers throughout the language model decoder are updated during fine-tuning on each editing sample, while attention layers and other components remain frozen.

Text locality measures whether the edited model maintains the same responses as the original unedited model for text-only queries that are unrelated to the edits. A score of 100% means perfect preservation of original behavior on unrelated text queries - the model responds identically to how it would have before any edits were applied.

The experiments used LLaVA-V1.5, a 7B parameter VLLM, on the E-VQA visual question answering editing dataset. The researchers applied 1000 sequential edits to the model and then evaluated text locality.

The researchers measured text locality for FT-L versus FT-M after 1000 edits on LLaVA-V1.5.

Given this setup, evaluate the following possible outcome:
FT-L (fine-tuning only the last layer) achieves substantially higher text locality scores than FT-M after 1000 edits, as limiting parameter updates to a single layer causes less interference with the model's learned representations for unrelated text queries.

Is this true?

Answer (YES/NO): NO